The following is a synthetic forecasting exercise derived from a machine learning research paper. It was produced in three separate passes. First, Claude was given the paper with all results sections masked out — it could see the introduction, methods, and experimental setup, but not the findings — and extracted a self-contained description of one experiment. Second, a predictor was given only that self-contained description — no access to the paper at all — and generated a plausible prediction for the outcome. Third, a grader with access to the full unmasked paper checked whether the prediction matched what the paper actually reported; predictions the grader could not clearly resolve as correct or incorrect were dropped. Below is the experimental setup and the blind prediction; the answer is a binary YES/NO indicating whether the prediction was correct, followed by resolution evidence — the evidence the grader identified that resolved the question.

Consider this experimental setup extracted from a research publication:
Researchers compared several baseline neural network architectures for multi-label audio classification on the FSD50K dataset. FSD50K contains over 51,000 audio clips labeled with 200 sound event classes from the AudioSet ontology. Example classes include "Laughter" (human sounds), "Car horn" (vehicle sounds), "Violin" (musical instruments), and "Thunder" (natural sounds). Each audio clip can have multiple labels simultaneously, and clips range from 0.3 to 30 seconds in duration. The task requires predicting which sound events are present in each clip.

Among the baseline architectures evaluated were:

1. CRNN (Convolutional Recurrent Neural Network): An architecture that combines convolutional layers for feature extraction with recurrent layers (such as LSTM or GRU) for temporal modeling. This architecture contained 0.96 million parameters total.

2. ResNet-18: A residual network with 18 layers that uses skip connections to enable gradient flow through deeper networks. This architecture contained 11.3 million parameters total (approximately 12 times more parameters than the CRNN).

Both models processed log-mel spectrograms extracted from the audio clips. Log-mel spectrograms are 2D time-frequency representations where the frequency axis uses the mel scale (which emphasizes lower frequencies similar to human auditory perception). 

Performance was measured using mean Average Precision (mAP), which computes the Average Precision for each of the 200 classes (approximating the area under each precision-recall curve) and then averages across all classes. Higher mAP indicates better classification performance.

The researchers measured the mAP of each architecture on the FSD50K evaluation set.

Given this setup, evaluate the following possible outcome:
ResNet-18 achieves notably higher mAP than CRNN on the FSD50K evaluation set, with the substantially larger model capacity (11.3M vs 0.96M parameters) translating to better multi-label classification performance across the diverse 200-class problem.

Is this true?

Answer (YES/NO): NO